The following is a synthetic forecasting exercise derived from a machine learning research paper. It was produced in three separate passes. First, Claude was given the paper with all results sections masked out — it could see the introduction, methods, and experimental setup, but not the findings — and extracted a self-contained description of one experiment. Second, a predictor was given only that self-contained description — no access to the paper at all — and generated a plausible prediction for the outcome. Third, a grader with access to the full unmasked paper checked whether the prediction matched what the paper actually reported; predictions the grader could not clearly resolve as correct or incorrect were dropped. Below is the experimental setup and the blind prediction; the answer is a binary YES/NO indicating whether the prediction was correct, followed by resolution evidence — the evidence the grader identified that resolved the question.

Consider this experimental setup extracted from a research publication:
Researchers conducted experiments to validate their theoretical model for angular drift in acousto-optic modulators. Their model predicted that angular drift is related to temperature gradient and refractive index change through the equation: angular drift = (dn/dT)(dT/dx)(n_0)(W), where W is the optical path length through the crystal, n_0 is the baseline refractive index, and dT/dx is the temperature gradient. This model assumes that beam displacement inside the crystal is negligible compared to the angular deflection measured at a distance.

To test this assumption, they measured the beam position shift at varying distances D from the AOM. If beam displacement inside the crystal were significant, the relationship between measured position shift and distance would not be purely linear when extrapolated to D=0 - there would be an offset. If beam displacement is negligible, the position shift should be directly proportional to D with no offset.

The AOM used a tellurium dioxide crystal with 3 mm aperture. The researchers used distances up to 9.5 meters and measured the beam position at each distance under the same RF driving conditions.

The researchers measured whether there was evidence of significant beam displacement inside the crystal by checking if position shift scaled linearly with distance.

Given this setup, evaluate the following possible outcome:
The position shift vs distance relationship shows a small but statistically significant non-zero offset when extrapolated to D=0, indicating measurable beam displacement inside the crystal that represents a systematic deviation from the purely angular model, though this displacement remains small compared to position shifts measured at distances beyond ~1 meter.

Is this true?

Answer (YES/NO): NO